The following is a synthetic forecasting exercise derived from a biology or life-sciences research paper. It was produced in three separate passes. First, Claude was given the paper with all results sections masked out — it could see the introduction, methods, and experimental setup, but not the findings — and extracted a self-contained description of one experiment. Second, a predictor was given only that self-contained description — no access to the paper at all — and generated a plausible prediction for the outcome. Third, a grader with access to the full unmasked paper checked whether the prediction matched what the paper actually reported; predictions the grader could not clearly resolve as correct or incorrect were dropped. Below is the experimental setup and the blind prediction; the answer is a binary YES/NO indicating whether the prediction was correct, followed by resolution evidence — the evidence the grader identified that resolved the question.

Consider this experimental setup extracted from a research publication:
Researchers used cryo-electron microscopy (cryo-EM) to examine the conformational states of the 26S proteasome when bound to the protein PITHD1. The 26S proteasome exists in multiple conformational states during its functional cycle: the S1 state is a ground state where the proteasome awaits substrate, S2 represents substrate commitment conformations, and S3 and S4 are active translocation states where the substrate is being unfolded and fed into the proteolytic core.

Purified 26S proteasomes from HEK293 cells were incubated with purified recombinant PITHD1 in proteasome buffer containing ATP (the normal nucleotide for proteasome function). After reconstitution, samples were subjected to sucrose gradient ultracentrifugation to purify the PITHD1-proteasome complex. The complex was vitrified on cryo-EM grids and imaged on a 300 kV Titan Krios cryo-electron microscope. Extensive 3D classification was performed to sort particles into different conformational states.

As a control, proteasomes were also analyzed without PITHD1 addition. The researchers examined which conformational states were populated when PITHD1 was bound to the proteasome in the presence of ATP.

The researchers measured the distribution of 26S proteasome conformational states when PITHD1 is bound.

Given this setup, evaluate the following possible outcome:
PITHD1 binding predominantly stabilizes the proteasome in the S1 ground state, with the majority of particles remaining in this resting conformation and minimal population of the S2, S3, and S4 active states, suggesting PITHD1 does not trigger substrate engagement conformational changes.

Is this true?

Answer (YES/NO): YES